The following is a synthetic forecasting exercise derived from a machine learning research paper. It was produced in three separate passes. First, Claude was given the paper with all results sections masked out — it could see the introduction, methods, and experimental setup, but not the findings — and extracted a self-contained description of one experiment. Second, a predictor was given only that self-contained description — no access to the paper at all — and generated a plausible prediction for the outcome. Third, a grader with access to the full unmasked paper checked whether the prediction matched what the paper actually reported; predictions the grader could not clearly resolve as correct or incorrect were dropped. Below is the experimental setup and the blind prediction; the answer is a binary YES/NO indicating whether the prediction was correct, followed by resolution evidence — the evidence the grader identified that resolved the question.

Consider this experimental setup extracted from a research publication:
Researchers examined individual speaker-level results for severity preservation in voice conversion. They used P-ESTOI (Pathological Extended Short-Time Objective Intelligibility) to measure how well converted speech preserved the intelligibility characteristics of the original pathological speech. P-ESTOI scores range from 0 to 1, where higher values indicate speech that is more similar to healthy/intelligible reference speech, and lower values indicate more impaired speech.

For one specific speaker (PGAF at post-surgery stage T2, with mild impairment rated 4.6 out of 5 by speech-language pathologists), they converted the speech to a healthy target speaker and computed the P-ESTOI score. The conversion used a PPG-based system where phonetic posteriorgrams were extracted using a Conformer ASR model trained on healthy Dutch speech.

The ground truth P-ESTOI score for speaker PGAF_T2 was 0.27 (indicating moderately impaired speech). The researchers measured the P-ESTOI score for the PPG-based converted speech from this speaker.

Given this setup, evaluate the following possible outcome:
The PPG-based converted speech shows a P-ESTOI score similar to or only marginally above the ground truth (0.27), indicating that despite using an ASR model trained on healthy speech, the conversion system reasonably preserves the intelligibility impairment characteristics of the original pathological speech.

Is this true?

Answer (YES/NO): NO